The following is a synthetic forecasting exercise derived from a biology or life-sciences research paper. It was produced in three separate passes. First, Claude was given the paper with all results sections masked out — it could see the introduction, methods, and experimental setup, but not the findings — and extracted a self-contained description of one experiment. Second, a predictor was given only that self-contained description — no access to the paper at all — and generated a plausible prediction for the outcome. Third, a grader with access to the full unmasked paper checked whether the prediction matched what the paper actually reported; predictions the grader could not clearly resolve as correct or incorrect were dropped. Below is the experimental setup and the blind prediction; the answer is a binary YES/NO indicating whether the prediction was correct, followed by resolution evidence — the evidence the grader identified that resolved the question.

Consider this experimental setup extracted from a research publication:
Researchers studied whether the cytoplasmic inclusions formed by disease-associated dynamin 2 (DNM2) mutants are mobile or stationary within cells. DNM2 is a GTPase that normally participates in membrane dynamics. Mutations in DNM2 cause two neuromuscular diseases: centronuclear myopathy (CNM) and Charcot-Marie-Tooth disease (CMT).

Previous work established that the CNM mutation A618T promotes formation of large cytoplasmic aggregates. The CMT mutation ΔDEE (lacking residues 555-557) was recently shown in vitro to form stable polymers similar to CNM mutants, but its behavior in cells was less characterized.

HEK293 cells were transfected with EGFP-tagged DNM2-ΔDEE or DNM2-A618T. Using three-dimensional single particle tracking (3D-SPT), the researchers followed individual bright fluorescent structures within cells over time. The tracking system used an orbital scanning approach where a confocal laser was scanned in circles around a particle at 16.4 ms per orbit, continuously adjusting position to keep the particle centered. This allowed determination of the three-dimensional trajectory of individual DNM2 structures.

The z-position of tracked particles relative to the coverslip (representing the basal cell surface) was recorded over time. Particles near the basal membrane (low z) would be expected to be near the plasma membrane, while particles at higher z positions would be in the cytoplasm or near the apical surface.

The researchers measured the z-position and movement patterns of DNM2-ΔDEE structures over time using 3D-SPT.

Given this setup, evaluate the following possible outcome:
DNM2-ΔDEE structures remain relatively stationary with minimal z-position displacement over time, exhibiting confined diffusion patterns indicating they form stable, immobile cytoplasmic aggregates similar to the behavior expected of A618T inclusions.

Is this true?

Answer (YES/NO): NO